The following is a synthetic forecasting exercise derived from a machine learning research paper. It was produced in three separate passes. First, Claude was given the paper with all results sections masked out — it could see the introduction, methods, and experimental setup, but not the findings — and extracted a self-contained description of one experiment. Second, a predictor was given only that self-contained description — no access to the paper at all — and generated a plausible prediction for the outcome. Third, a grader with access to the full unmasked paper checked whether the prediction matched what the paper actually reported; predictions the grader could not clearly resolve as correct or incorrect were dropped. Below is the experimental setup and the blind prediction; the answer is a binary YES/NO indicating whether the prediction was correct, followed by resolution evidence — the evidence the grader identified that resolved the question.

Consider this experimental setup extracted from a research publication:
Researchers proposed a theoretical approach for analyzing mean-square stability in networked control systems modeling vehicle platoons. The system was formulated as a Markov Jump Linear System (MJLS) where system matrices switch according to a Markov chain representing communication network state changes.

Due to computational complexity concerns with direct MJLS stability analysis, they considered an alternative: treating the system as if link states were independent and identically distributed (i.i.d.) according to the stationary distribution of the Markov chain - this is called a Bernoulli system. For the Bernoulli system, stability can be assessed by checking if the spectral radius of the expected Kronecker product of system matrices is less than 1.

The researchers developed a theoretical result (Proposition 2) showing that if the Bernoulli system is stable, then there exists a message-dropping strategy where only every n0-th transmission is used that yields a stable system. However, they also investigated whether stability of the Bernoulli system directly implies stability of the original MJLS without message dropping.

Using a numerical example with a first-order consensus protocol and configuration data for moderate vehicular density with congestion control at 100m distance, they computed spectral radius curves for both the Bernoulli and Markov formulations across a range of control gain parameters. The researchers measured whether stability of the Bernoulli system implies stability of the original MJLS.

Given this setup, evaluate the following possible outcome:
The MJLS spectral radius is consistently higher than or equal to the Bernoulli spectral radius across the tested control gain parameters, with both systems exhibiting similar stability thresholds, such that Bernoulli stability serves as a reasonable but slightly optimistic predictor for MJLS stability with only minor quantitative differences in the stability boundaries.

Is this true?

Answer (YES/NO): NO